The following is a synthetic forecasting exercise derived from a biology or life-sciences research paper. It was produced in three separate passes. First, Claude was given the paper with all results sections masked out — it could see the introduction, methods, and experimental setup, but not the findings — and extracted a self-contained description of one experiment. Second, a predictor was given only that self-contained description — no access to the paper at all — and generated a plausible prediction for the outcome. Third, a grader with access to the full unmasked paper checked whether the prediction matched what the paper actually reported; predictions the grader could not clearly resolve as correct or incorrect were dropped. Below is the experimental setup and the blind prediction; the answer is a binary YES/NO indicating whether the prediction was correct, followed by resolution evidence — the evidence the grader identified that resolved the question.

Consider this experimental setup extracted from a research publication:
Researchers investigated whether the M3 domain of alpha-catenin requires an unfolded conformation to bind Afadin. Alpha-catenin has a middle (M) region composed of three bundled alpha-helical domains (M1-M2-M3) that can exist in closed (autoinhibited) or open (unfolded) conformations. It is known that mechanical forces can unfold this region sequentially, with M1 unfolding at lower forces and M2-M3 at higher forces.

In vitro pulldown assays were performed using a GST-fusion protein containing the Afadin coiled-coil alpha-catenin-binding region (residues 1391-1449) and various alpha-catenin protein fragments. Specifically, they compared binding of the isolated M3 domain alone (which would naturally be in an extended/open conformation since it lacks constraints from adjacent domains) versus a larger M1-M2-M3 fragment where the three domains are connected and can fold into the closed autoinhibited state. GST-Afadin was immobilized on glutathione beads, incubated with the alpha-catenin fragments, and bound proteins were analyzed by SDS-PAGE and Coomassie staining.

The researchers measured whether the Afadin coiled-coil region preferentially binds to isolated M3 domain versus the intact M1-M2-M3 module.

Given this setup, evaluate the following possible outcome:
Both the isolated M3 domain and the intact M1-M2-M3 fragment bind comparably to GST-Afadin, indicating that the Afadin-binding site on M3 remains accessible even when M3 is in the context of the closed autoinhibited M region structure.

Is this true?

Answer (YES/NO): NO